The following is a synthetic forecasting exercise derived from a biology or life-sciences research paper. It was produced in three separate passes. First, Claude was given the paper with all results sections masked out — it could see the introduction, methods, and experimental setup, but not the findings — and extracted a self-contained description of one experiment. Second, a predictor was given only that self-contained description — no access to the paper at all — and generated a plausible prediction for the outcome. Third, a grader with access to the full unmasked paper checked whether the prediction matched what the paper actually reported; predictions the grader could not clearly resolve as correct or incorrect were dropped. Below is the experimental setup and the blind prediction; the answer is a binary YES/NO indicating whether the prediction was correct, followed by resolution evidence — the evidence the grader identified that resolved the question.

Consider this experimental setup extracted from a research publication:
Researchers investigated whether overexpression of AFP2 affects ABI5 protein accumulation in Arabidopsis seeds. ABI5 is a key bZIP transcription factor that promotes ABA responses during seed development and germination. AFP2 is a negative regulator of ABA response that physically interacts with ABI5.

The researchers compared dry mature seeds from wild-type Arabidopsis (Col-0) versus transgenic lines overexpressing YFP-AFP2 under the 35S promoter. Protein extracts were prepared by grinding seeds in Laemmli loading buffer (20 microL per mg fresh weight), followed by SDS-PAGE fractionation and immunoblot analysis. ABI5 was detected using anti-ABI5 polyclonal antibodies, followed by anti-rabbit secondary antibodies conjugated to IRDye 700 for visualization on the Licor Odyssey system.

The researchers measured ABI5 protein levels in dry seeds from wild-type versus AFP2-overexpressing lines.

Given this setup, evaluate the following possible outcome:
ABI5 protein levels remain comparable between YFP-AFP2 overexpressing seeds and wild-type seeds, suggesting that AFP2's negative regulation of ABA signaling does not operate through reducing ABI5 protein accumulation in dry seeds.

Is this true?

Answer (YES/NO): YES